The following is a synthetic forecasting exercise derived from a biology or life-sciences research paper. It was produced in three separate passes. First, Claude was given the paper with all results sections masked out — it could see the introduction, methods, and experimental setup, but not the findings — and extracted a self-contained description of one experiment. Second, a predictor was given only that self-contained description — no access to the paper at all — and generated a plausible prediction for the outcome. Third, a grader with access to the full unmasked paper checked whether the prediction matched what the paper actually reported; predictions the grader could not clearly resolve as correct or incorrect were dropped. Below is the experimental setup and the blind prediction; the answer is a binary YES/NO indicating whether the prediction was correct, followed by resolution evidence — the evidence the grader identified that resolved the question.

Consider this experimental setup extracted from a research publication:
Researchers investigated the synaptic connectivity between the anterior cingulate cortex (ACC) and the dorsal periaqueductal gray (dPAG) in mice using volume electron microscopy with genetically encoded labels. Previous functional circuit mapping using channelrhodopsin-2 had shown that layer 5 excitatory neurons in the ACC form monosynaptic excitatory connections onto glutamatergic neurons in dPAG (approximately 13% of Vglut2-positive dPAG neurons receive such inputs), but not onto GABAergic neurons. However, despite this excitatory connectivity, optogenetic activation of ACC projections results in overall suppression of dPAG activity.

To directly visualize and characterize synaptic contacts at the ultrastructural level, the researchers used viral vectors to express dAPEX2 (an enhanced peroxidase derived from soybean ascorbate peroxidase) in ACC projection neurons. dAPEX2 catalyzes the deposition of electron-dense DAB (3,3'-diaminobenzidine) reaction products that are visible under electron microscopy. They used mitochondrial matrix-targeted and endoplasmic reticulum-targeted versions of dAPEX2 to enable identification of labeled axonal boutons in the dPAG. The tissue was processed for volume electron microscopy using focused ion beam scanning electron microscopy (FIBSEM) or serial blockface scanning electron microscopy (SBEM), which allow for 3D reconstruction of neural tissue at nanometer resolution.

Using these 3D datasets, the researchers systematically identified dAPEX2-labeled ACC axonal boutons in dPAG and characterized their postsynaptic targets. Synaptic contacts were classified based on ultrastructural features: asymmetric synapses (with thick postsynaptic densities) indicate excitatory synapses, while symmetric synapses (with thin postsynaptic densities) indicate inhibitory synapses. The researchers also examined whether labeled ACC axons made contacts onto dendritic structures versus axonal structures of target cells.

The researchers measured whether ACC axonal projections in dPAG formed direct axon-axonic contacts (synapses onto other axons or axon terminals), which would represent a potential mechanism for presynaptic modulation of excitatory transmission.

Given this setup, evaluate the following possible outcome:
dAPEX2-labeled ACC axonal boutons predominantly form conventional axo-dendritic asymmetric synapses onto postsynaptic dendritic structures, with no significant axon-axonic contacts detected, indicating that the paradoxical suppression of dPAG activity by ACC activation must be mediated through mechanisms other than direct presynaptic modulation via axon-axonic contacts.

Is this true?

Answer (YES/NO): YES